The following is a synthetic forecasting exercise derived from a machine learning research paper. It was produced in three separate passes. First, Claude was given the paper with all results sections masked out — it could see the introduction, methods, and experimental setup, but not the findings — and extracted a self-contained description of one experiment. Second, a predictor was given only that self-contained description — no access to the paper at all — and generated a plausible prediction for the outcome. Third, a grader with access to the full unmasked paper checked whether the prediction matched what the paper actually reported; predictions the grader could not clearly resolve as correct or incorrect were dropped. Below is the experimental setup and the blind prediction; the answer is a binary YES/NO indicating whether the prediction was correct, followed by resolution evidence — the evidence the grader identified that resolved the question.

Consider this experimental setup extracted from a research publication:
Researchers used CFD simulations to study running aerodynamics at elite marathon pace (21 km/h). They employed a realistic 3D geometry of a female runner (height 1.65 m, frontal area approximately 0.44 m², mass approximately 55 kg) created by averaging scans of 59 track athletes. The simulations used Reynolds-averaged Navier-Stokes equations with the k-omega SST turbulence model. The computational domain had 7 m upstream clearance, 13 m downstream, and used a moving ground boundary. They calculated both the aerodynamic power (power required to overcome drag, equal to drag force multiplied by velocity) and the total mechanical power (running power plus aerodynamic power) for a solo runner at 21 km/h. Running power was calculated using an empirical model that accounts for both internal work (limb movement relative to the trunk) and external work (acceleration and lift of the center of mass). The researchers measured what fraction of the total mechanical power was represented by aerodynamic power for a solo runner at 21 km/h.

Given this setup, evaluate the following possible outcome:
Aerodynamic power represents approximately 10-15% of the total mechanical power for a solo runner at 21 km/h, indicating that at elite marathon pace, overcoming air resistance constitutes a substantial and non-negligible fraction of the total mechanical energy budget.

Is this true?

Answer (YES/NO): NO